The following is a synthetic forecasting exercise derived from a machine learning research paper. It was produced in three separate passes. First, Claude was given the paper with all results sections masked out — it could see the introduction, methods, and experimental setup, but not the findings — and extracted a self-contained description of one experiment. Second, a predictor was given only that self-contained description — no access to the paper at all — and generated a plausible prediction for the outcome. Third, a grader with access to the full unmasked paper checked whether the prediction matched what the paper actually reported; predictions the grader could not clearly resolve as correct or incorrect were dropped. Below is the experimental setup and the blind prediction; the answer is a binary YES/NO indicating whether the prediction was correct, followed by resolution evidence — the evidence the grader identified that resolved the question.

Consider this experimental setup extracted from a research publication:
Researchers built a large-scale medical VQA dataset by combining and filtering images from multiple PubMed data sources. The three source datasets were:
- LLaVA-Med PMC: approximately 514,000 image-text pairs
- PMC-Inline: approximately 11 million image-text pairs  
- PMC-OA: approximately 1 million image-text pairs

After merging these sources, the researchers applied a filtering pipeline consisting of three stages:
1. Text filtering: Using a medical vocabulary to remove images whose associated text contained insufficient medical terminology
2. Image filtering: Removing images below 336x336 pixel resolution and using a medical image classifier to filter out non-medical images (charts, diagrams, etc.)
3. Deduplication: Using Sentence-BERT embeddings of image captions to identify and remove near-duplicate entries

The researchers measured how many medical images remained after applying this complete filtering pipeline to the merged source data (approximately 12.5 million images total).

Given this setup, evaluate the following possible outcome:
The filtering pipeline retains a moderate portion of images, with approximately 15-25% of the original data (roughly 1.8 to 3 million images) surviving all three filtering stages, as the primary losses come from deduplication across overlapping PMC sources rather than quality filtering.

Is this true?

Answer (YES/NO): NO